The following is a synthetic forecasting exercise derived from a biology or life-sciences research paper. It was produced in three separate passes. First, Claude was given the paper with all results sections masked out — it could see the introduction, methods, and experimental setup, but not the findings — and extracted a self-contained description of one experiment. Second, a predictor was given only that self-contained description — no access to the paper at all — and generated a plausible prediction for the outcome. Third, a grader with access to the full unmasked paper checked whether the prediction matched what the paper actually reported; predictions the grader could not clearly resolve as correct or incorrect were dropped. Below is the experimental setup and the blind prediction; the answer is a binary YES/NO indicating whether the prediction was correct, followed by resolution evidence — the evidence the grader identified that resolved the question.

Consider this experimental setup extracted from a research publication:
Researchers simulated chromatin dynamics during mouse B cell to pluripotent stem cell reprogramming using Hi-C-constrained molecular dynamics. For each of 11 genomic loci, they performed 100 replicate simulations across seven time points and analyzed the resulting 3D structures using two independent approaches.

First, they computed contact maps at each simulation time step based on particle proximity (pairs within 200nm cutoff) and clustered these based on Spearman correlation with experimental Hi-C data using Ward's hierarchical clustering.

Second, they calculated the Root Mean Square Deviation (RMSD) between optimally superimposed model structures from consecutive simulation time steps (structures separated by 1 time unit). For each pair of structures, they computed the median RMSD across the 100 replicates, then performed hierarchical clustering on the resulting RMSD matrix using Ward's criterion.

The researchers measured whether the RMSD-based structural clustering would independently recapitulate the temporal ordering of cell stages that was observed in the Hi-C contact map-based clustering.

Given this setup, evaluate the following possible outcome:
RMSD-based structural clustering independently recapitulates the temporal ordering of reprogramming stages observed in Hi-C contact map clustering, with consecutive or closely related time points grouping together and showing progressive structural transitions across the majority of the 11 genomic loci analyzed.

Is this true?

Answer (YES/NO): YES